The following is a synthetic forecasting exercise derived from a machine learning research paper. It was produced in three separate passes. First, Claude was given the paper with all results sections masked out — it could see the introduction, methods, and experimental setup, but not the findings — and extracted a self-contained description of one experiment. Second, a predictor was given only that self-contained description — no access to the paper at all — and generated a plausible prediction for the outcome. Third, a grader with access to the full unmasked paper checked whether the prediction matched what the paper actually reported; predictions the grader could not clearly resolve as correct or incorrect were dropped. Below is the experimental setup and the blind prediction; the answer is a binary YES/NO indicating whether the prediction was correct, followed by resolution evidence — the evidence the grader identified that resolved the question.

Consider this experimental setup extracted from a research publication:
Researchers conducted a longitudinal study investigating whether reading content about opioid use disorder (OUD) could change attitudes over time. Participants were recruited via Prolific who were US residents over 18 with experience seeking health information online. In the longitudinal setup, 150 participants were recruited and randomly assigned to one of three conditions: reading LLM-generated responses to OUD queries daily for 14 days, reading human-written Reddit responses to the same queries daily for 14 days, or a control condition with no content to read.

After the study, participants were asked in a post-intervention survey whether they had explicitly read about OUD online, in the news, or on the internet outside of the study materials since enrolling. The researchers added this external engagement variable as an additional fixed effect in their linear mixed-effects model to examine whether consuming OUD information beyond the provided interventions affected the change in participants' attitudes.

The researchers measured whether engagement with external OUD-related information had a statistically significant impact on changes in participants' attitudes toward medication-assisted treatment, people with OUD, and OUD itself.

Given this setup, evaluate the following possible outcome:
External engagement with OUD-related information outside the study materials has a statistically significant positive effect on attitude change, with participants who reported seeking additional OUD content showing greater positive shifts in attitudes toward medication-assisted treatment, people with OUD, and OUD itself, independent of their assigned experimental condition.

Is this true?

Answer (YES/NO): NO